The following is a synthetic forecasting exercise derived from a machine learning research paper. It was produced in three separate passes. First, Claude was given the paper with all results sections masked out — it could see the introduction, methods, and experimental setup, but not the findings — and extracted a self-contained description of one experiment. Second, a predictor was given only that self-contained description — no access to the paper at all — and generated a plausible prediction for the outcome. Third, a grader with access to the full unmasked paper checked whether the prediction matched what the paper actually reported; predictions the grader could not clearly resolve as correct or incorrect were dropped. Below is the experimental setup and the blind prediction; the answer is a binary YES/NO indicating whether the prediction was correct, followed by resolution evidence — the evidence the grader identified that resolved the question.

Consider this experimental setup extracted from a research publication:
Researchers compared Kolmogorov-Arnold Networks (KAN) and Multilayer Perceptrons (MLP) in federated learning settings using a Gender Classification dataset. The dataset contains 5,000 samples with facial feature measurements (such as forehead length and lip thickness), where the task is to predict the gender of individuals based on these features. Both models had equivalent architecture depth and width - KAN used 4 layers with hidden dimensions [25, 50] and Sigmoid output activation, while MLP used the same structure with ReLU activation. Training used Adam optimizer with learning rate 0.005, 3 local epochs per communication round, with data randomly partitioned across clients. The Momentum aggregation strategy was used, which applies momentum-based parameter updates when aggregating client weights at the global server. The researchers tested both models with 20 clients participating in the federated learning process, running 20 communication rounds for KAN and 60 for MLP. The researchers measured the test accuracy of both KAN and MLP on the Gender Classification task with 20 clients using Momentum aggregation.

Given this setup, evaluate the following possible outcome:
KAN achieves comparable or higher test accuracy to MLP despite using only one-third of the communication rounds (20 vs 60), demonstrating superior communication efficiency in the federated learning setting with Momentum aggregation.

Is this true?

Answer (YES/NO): NO